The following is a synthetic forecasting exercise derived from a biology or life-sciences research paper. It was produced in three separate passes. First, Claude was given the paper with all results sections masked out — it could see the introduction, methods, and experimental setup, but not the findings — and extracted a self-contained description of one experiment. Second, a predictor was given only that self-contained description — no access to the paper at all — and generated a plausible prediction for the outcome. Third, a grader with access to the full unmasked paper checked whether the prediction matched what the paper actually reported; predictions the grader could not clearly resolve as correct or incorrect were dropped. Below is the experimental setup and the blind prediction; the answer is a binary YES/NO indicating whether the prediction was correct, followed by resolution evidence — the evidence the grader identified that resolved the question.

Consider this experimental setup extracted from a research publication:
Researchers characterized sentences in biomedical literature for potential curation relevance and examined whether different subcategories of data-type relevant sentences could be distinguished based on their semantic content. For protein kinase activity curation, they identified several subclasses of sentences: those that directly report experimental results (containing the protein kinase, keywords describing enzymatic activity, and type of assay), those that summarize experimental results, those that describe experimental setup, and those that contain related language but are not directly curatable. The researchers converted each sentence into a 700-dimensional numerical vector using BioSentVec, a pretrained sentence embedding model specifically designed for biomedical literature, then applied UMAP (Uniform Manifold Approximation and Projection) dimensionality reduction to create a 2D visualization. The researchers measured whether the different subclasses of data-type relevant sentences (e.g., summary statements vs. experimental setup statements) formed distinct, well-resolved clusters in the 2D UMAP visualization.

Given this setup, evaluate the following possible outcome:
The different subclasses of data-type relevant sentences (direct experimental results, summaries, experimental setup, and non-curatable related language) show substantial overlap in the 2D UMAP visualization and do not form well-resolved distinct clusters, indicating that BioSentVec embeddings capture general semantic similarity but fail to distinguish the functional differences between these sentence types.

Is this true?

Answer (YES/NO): NO